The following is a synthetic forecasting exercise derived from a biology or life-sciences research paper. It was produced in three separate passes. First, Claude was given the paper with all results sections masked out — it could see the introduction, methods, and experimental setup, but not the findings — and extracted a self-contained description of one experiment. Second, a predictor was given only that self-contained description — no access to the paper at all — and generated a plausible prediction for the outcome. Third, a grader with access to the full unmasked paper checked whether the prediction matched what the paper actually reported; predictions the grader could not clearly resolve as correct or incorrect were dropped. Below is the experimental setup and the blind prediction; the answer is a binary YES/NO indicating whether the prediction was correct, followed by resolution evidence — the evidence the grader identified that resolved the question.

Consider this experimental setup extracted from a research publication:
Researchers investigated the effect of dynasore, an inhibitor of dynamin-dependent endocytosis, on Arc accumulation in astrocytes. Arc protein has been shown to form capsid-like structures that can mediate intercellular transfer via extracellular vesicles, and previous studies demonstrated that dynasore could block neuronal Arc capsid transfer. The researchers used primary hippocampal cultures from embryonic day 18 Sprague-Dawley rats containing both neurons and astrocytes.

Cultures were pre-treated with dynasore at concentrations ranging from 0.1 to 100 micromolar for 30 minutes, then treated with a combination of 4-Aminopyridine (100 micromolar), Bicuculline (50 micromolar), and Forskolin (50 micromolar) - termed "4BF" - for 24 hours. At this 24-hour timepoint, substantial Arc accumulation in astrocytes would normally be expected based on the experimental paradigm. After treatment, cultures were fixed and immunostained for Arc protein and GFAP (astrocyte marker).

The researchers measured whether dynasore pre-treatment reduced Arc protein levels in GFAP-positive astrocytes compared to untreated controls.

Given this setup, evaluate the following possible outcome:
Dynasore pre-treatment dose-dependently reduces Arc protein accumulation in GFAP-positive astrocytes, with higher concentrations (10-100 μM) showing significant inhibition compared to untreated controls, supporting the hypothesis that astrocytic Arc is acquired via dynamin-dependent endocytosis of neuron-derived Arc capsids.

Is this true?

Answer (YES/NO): NO